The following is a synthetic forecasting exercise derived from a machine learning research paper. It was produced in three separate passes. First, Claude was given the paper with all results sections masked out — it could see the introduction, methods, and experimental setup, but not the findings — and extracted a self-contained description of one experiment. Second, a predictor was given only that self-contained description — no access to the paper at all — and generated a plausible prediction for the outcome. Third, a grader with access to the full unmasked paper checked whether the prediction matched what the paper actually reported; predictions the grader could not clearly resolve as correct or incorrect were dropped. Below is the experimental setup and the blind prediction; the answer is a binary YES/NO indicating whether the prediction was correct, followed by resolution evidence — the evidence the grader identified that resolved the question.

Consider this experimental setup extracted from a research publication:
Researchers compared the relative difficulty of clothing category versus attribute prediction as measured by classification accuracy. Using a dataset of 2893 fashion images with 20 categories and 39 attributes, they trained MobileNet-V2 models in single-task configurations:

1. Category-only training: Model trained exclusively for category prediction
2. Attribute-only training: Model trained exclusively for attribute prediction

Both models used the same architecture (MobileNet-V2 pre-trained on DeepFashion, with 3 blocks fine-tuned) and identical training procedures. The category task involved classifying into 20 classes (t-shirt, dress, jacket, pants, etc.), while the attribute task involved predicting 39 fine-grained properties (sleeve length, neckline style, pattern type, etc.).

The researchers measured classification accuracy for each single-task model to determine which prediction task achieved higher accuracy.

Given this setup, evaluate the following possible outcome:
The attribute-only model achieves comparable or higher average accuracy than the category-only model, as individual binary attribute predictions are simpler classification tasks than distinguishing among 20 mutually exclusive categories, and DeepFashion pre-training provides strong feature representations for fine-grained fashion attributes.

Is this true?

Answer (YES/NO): YES